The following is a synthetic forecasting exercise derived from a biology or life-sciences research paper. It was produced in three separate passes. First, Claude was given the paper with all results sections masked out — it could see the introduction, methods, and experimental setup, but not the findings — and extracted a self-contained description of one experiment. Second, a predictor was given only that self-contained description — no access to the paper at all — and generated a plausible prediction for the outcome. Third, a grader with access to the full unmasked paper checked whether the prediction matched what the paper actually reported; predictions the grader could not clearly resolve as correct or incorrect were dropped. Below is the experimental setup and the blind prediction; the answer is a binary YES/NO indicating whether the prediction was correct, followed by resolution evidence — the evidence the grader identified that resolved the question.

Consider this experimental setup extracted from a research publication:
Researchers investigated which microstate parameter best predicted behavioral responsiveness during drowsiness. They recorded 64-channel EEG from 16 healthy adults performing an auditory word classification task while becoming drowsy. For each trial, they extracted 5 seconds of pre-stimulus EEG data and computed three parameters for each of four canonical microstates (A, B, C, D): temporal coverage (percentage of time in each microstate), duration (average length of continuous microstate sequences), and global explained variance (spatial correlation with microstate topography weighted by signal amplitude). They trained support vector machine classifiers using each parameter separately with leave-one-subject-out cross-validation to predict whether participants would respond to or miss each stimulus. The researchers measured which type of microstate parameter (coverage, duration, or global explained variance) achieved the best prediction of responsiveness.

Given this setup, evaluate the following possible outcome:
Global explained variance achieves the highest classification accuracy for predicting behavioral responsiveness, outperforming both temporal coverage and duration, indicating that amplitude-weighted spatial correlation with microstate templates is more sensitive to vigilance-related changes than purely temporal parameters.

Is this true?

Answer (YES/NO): NO